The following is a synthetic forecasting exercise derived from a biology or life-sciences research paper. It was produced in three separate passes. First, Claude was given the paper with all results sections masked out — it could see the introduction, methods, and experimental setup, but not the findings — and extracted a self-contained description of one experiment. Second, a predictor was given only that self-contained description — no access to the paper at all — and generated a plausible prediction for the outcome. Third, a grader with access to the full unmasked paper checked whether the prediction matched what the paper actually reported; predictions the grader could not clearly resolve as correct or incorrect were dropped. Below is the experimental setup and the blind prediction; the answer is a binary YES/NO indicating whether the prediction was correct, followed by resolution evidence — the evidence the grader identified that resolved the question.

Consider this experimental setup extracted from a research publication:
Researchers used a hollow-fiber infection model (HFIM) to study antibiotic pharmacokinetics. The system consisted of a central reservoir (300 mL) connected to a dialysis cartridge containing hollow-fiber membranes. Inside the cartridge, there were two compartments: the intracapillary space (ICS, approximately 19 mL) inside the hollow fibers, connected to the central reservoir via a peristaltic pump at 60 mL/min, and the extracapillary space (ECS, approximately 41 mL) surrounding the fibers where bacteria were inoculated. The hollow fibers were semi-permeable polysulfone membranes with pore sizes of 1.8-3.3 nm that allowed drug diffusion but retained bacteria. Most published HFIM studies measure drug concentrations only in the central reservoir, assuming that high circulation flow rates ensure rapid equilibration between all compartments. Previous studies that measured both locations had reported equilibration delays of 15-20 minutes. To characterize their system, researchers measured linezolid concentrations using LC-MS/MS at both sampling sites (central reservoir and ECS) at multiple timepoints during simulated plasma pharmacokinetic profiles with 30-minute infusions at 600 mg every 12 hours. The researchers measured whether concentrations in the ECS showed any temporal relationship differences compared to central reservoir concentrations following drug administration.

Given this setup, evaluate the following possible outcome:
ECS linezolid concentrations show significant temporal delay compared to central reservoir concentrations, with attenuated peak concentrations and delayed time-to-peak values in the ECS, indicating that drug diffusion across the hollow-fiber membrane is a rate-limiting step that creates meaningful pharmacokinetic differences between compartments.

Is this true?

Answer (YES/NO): YES